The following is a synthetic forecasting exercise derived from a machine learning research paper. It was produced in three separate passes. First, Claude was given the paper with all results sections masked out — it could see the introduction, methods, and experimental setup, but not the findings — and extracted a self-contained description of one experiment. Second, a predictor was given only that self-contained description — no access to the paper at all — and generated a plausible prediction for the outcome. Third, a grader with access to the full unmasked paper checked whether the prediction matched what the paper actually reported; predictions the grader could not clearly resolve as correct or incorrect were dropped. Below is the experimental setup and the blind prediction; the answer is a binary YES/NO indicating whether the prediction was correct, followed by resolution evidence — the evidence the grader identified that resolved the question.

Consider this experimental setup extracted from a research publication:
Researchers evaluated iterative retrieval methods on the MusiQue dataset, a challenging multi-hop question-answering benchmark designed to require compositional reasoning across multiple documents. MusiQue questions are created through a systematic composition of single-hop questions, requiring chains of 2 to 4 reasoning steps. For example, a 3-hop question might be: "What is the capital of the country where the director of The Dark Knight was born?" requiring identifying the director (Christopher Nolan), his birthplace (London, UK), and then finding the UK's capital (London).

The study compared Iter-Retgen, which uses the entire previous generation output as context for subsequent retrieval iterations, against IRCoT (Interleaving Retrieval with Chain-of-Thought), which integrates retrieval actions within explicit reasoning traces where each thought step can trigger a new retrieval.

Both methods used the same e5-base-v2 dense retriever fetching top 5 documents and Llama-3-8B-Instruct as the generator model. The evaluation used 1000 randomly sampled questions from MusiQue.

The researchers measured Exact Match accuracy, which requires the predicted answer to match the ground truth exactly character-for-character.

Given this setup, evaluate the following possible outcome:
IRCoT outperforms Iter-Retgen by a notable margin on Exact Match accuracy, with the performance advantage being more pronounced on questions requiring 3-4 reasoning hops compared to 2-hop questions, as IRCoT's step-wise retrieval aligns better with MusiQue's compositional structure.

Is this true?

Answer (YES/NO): NO